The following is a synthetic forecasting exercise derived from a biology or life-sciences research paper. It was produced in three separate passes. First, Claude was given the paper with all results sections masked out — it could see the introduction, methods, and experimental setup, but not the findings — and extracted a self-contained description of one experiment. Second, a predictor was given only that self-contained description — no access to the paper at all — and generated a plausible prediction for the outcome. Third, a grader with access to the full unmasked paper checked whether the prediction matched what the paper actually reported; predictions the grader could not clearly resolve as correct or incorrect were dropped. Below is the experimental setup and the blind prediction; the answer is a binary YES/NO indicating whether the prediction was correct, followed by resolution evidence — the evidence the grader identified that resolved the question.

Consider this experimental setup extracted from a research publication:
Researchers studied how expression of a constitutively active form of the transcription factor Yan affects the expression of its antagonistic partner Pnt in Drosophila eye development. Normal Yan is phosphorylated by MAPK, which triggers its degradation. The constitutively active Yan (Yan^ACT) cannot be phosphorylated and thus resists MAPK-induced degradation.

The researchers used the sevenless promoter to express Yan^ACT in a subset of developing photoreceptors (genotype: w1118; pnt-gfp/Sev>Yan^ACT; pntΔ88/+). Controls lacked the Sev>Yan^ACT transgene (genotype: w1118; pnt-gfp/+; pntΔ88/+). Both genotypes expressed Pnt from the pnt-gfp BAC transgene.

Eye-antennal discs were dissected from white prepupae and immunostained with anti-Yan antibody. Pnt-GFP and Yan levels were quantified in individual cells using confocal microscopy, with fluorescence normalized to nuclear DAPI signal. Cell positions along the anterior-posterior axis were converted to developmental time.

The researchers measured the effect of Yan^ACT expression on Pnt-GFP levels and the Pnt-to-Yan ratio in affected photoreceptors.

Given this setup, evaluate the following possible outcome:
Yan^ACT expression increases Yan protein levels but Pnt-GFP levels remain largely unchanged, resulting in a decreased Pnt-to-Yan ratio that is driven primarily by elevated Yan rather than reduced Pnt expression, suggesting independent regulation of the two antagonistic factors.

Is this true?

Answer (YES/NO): YES